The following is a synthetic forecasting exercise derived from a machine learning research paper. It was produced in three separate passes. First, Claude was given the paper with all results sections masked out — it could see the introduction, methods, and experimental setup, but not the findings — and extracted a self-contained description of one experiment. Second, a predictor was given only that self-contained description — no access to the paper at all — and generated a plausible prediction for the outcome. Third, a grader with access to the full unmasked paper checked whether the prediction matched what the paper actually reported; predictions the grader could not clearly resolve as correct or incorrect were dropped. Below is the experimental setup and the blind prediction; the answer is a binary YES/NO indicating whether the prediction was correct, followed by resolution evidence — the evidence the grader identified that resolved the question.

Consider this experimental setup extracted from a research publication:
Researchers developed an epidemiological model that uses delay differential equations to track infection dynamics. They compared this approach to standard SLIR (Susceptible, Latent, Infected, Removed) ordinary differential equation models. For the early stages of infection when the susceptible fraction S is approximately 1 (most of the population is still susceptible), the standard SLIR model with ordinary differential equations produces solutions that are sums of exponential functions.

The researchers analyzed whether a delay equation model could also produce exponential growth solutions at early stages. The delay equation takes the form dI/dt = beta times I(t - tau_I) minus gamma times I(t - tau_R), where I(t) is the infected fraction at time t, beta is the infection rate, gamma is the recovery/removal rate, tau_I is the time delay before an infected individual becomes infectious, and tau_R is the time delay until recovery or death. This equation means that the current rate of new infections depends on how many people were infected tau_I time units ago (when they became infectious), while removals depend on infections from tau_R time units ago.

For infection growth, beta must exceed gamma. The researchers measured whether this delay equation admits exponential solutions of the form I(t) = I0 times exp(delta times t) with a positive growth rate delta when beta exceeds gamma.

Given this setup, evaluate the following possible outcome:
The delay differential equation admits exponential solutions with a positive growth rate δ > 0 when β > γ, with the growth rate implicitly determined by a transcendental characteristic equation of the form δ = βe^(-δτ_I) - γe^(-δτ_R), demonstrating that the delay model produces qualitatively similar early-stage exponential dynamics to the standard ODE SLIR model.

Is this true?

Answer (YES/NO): YES